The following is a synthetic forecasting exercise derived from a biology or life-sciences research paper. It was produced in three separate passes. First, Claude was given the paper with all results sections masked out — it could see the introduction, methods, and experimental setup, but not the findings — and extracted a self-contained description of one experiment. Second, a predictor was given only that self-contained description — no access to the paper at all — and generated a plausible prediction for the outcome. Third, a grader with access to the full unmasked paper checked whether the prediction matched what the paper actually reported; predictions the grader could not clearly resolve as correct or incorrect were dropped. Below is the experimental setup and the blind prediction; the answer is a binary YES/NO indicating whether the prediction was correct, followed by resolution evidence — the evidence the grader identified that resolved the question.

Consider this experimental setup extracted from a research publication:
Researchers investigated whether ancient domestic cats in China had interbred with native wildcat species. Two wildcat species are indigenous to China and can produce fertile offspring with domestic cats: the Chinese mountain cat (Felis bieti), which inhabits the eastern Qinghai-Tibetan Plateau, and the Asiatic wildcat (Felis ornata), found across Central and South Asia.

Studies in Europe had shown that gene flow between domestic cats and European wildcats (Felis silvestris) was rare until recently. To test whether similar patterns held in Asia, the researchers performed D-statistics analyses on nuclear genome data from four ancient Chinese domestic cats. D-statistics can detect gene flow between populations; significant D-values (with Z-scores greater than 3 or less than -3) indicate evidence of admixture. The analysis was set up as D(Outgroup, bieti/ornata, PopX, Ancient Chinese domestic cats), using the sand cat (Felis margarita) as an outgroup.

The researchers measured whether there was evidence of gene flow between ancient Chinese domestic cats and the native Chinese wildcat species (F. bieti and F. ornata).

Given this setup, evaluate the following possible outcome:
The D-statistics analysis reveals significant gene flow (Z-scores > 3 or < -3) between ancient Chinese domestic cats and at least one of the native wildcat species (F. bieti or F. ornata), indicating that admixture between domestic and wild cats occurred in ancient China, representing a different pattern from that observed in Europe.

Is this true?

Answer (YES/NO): NO